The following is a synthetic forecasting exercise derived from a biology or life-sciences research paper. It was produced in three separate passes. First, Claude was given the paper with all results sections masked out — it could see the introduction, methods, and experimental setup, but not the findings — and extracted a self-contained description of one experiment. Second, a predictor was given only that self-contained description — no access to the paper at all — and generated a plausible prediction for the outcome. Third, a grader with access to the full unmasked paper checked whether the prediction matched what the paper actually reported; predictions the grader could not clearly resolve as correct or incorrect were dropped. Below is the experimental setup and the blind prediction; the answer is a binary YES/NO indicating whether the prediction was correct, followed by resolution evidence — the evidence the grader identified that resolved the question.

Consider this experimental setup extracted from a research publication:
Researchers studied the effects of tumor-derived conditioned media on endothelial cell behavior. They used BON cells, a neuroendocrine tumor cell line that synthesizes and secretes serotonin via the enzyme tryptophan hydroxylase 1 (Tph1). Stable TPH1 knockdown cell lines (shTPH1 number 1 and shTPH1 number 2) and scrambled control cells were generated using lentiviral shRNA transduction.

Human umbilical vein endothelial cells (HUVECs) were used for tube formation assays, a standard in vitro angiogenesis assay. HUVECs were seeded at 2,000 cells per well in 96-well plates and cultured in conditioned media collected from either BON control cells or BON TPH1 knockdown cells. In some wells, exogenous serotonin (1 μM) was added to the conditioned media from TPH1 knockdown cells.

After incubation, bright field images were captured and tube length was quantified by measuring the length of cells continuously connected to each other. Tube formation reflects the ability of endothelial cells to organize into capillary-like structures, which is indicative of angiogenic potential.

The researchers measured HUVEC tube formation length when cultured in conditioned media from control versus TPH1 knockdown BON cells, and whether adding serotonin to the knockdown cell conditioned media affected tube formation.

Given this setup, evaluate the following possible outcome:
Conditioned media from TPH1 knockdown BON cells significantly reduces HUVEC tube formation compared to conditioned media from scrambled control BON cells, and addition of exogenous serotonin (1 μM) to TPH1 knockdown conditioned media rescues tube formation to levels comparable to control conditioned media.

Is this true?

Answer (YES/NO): YES